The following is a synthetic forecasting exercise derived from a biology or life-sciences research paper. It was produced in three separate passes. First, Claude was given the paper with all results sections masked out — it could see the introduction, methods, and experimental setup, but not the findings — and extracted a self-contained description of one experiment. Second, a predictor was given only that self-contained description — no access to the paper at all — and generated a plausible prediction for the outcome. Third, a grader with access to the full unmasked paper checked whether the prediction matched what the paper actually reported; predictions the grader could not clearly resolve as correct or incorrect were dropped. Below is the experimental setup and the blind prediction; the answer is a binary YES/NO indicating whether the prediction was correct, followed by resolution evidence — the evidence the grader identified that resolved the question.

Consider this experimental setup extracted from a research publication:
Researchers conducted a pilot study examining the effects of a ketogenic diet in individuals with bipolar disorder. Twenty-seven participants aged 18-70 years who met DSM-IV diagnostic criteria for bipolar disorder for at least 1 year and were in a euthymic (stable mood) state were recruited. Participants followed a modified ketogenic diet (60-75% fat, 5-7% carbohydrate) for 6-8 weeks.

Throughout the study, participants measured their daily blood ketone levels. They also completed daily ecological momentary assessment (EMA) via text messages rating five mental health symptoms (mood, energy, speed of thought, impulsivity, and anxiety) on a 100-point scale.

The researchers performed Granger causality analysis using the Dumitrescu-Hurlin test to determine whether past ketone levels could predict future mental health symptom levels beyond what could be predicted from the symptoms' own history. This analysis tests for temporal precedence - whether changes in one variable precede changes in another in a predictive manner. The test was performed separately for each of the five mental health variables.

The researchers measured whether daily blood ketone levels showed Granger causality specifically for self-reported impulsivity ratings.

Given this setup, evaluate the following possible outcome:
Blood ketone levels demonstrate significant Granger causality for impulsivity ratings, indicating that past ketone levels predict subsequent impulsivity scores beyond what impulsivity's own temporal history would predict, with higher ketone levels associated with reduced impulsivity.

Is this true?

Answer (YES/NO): NO